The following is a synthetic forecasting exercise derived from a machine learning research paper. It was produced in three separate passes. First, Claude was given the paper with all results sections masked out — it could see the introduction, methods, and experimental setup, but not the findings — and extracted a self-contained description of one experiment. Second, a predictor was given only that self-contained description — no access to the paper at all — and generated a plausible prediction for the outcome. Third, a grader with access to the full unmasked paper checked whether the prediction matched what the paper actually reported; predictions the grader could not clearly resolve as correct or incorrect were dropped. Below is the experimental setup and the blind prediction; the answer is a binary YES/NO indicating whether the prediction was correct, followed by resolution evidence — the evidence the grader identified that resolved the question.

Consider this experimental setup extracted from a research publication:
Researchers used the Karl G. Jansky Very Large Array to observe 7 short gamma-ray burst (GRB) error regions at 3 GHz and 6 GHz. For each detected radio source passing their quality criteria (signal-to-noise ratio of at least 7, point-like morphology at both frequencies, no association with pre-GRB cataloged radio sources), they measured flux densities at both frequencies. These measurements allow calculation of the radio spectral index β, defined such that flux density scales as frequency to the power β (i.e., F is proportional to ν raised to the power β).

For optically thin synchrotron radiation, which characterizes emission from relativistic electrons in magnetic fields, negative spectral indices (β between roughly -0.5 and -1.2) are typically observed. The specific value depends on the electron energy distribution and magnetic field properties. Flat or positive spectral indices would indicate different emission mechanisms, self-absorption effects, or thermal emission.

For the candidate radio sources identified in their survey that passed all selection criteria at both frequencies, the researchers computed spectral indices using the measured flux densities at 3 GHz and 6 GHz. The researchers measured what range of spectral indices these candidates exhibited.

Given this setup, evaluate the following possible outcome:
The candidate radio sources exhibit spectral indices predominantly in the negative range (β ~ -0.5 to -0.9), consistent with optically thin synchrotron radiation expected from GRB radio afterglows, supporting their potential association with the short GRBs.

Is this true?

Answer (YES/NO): NO